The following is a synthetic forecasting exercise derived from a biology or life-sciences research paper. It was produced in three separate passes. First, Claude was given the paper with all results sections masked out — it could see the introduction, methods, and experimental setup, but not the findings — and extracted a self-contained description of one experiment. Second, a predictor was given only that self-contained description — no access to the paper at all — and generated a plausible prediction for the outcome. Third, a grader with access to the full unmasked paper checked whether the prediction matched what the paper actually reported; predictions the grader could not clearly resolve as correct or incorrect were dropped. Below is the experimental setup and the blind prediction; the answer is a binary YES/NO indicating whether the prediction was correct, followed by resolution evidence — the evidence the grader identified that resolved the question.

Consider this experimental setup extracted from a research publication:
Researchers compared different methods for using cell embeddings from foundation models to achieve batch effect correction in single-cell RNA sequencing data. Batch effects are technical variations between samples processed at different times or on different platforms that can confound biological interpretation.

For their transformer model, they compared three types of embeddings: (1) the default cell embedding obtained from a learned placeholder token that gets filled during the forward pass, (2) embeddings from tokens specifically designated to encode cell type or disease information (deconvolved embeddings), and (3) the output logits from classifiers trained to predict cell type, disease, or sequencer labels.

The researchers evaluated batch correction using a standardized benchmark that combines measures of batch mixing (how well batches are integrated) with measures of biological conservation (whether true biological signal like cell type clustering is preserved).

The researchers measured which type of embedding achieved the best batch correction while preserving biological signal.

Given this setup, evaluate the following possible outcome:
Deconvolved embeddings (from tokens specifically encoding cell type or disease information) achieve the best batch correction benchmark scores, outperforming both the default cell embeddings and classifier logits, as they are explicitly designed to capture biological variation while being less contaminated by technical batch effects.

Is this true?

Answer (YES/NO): NO